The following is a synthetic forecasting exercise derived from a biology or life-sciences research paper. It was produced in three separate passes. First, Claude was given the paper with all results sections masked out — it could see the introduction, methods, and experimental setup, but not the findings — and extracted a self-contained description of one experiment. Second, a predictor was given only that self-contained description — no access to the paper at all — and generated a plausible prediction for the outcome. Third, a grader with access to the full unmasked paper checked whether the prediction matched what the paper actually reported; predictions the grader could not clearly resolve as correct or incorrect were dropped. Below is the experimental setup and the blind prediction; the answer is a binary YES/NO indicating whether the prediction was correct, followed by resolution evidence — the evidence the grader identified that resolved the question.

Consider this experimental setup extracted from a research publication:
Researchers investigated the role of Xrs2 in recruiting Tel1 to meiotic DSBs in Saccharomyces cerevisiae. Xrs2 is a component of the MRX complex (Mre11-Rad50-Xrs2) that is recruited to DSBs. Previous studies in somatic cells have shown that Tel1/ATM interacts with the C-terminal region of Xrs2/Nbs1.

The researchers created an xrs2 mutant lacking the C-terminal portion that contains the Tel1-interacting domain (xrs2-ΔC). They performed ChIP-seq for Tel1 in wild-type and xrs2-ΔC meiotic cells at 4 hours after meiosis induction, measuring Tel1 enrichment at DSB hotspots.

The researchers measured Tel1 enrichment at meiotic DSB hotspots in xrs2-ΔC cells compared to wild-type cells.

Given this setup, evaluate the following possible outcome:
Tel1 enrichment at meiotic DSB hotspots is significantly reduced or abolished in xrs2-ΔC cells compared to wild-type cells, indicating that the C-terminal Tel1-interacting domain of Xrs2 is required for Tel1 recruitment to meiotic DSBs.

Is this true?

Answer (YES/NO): YES